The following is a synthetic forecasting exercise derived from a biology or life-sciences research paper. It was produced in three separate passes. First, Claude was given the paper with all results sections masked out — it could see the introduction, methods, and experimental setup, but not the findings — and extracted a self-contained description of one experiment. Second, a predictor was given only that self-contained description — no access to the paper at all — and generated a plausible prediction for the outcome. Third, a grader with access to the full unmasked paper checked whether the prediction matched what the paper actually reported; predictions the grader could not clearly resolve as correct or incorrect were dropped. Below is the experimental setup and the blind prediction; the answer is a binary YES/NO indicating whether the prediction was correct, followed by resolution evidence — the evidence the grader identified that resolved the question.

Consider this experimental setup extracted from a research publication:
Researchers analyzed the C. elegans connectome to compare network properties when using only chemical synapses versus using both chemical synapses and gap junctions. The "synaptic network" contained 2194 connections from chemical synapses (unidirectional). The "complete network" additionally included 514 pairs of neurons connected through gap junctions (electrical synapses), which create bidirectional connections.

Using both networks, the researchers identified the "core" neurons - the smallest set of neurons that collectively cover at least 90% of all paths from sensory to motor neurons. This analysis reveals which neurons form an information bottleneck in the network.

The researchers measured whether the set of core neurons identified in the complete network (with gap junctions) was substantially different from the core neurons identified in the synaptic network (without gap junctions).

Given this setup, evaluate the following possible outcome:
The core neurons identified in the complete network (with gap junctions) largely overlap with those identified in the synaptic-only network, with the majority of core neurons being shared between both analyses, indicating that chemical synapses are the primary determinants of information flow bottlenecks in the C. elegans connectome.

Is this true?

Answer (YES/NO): YES